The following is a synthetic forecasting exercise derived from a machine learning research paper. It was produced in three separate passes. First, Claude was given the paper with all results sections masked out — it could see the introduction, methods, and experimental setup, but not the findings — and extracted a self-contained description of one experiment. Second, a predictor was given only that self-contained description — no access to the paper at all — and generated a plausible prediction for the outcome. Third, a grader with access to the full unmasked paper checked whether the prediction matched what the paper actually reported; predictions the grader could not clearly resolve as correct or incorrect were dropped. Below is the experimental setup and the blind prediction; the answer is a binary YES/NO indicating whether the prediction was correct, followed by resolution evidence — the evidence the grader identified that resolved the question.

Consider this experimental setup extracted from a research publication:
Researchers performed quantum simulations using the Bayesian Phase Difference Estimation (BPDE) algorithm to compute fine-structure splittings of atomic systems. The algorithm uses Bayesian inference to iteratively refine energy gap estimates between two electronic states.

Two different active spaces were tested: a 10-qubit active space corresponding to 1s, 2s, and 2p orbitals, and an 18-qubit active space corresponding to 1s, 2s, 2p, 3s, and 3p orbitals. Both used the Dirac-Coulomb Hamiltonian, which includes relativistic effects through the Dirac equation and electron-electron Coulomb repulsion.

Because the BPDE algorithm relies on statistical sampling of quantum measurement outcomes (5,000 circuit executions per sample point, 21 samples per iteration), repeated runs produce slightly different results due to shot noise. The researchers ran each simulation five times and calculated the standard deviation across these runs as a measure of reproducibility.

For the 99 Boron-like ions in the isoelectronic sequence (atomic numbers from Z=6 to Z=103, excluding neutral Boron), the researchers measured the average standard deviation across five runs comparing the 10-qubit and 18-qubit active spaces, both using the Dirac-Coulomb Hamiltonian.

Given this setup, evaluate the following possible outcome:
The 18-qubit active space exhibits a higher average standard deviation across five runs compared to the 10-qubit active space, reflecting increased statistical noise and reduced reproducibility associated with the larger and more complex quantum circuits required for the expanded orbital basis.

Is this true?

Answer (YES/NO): NO